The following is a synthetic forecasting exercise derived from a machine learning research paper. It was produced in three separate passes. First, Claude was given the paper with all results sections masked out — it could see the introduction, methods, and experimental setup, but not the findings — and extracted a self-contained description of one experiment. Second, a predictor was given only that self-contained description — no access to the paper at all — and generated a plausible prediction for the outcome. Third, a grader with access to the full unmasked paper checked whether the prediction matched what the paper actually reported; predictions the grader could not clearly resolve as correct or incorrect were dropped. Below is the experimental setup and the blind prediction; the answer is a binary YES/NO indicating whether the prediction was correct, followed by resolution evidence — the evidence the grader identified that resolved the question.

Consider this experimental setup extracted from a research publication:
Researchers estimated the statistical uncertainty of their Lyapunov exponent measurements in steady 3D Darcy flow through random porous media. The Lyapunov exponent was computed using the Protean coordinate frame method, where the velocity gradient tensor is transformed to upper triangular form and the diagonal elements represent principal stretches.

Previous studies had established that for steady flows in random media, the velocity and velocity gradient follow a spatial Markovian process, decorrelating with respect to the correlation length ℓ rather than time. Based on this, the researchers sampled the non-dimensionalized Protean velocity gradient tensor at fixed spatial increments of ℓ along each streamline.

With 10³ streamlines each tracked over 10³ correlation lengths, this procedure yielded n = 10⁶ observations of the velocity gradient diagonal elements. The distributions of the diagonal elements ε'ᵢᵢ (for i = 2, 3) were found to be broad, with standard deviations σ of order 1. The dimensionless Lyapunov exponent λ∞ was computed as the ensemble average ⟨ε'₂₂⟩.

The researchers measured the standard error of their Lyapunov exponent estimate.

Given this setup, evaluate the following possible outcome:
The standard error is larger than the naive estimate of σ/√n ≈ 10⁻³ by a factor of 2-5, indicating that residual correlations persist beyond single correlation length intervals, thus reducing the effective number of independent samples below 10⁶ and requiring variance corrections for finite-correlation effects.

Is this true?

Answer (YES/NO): NO